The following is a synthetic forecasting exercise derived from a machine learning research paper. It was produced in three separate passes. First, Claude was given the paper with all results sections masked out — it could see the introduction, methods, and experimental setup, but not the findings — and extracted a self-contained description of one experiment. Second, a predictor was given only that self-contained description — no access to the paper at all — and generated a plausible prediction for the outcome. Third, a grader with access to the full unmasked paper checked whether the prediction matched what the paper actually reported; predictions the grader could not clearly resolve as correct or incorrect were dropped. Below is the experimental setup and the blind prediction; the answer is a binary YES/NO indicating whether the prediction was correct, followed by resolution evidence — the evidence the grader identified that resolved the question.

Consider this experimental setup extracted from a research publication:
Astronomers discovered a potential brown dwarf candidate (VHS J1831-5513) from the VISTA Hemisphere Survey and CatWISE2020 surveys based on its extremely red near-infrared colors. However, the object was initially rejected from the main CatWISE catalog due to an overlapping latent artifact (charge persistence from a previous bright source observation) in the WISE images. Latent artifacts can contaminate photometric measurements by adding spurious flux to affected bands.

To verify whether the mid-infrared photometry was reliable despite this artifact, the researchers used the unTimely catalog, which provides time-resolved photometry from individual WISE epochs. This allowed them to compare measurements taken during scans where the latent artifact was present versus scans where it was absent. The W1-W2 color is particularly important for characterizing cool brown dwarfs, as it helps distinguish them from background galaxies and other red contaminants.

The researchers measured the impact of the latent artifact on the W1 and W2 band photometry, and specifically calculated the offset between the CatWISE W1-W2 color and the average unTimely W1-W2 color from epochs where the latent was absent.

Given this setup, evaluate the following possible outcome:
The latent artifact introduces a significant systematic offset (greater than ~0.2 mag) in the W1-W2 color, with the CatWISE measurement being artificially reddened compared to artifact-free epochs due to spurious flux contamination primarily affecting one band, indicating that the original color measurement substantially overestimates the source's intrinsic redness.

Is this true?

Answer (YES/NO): NO